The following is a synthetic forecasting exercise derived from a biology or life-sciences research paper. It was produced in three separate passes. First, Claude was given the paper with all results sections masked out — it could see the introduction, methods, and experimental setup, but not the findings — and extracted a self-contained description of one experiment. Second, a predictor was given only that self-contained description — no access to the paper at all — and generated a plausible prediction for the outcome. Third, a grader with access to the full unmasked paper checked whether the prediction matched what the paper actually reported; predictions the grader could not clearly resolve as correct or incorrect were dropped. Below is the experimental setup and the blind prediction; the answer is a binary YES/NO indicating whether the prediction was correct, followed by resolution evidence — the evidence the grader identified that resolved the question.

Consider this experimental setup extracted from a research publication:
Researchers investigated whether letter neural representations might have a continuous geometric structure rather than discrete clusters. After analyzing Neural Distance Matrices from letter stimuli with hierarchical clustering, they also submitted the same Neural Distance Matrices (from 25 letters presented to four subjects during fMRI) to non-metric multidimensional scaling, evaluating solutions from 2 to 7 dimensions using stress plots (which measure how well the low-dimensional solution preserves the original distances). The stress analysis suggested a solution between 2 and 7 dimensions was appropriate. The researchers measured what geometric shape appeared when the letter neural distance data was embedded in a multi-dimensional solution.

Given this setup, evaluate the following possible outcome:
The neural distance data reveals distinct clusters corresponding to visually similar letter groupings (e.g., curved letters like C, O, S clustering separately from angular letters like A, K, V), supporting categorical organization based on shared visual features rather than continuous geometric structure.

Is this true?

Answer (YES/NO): NO